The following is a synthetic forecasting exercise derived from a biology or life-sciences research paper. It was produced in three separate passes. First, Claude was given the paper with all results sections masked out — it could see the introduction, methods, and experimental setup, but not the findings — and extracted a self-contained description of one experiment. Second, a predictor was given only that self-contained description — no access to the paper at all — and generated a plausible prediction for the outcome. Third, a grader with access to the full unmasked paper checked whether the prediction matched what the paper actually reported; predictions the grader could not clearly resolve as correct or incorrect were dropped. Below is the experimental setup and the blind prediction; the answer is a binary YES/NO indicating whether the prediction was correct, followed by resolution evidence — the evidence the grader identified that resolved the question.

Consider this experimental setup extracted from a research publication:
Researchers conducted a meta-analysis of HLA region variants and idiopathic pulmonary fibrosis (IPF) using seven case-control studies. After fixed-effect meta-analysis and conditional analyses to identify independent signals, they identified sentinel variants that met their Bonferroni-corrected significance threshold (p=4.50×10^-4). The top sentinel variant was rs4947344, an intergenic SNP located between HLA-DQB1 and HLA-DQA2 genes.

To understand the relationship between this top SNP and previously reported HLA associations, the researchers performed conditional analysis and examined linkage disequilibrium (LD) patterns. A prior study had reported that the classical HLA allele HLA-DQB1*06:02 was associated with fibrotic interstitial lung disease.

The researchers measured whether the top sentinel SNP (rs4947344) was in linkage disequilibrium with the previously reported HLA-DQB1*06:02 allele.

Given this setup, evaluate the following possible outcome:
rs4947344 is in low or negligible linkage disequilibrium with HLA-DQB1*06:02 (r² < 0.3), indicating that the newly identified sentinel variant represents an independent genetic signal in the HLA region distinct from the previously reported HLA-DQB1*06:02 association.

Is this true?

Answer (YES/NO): NO